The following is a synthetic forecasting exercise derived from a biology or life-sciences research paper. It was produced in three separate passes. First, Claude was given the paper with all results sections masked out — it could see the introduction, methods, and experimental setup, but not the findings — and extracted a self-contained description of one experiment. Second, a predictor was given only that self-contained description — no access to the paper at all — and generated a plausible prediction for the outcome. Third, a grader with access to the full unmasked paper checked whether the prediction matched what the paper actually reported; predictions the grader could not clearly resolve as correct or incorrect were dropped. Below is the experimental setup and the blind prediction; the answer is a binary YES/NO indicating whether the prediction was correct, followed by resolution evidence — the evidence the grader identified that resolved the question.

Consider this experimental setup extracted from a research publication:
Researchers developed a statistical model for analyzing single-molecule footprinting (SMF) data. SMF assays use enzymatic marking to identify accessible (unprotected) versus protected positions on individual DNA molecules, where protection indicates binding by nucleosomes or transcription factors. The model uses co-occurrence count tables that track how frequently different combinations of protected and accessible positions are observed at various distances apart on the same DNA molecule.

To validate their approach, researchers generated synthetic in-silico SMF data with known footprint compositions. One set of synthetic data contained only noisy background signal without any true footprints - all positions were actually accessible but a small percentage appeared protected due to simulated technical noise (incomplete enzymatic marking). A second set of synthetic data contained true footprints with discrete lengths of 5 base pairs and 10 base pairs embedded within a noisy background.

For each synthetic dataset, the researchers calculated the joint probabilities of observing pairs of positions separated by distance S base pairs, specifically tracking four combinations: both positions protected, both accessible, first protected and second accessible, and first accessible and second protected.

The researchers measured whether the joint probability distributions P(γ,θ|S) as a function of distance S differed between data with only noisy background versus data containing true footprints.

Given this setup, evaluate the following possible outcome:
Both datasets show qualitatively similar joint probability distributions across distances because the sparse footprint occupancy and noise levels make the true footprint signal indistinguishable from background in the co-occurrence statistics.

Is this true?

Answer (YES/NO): NO